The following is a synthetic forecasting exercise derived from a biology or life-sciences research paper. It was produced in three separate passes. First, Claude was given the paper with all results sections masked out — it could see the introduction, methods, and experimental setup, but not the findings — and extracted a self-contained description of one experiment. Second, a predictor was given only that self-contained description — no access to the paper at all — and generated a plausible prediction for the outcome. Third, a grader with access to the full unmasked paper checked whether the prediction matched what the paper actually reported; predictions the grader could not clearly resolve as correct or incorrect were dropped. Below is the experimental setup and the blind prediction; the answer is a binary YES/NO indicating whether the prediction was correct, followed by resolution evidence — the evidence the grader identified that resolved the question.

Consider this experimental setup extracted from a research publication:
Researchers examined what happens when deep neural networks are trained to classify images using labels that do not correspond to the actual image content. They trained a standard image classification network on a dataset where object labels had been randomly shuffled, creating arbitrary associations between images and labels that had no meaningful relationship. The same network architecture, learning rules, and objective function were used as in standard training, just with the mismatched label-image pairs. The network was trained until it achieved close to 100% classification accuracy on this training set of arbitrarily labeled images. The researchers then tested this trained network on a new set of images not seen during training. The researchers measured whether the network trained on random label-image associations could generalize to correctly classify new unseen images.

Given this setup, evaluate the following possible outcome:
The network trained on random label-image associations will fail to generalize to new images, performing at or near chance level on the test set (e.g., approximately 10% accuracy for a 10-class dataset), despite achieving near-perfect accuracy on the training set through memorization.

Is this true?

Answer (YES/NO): YES